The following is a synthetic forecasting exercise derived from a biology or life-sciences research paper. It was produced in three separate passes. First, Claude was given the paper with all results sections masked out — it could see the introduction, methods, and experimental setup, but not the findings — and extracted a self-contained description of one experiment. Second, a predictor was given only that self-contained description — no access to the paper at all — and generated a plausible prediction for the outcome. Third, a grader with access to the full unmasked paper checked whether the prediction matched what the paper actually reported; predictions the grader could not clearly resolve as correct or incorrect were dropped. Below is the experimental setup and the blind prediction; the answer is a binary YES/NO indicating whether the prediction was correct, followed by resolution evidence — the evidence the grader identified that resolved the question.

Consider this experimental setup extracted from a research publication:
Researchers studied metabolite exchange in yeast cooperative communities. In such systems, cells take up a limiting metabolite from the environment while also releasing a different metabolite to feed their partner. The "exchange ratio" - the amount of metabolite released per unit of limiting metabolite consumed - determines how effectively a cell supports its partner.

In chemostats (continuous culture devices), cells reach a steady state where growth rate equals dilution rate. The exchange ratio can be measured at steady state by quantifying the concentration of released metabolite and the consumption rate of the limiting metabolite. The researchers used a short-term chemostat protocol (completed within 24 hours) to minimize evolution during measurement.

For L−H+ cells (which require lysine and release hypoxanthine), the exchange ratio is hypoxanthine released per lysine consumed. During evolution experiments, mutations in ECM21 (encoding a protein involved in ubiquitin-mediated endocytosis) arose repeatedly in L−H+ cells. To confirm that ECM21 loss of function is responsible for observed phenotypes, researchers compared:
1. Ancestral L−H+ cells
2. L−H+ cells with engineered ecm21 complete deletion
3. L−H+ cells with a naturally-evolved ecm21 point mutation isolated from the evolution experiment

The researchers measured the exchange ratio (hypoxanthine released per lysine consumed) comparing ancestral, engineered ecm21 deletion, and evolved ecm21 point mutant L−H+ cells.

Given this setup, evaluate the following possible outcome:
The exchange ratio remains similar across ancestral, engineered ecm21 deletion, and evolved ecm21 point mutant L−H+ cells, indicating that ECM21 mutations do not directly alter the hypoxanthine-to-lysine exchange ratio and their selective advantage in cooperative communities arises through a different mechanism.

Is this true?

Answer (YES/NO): NO